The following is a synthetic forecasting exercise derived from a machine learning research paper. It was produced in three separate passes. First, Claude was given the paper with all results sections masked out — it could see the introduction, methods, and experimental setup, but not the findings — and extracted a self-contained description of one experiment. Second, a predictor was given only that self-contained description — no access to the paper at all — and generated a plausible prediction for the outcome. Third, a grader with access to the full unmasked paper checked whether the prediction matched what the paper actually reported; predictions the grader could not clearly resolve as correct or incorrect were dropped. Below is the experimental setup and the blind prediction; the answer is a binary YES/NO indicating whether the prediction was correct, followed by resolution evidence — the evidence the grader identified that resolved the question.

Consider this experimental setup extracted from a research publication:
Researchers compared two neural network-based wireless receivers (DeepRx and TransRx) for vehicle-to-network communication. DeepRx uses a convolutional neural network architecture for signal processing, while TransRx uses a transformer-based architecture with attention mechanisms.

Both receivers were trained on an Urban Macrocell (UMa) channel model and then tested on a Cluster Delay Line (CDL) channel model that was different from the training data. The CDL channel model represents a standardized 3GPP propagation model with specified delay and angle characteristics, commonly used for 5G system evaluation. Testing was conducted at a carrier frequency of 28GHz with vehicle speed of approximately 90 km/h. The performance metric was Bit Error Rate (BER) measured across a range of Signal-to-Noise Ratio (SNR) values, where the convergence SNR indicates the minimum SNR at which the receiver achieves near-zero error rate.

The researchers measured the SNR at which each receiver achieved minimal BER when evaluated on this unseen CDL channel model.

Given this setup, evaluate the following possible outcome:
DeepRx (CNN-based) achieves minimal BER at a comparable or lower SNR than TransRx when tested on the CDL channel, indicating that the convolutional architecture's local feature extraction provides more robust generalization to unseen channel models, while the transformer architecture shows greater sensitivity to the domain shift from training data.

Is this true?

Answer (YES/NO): NO